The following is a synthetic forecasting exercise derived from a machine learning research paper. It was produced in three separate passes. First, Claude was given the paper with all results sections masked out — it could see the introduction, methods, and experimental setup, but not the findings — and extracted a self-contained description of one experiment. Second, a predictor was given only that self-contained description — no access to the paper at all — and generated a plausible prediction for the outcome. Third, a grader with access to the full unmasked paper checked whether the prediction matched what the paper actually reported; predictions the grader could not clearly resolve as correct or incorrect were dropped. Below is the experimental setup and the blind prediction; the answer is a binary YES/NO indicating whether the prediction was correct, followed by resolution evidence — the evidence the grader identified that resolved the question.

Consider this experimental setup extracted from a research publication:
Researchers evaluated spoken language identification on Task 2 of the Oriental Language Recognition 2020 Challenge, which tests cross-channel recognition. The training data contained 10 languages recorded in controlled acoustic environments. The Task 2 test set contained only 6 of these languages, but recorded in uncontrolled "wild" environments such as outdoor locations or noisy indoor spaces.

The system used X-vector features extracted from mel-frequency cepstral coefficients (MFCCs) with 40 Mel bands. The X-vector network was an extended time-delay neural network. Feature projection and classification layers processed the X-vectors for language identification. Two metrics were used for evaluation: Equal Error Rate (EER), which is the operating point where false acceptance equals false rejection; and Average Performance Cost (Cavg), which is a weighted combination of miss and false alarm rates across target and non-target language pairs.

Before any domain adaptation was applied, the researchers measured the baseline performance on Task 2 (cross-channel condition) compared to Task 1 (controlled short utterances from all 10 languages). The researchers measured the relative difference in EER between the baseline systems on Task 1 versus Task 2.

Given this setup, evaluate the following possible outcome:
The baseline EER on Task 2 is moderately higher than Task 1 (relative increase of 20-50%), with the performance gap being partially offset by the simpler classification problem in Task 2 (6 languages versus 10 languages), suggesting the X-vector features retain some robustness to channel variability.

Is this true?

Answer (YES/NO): NO